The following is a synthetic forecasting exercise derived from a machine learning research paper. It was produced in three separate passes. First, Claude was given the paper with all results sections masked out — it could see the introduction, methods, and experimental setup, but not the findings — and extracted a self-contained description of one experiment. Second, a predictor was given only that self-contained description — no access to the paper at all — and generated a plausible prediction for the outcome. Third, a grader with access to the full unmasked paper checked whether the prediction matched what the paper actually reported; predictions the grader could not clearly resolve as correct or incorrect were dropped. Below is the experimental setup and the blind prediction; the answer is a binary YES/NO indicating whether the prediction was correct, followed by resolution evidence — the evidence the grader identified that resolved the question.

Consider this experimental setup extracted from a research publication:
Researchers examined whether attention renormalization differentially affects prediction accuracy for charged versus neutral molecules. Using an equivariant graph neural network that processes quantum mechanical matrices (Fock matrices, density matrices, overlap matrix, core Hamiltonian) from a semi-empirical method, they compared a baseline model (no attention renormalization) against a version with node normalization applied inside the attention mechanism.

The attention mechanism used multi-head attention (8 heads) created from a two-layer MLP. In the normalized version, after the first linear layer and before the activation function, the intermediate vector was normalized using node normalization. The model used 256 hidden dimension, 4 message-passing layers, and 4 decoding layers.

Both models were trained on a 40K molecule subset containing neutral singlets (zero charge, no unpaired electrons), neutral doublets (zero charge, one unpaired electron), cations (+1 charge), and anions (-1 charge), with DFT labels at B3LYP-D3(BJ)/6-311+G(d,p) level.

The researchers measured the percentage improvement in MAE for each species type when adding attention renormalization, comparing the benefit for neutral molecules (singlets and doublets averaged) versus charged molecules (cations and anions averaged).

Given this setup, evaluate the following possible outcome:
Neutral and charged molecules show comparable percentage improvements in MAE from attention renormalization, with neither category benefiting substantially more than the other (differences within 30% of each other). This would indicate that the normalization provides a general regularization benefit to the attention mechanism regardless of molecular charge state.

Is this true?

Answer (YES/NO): NO